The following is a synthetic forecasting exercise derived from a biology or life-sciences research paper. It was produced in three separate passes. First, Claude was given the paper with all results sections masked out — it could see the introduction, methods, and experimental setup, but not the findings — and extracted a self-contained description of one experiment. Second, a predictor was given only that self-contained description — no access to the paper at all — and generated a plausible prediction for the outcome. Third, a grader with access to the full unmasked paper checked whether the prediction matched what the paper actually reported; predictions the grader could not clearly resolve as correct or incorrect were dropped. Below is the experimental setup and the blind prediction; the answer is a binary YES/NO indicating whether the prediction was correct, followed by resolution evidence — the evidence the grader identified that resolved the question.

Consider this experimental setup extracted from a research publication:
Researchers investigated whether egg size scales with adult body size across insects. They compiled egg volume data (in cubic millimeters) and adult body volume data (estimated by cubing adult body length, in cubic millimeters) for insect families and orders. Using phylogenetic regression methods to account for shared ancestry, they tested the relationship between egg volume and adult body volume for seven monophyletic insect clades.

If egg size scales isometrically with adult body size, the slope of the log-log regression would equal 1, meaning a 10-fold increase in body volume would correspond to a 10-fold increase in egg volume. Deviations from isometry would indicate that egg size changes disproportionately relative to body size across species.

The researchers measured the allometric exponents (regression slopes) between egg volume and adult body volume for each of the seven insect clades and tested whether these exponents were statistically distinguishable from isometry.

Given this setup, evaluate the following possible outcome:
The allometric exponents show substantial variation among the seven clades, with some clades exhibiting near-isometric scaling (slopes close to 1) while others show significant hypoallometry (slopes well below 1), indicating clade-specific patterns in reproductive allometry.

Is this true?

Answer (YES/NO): NO